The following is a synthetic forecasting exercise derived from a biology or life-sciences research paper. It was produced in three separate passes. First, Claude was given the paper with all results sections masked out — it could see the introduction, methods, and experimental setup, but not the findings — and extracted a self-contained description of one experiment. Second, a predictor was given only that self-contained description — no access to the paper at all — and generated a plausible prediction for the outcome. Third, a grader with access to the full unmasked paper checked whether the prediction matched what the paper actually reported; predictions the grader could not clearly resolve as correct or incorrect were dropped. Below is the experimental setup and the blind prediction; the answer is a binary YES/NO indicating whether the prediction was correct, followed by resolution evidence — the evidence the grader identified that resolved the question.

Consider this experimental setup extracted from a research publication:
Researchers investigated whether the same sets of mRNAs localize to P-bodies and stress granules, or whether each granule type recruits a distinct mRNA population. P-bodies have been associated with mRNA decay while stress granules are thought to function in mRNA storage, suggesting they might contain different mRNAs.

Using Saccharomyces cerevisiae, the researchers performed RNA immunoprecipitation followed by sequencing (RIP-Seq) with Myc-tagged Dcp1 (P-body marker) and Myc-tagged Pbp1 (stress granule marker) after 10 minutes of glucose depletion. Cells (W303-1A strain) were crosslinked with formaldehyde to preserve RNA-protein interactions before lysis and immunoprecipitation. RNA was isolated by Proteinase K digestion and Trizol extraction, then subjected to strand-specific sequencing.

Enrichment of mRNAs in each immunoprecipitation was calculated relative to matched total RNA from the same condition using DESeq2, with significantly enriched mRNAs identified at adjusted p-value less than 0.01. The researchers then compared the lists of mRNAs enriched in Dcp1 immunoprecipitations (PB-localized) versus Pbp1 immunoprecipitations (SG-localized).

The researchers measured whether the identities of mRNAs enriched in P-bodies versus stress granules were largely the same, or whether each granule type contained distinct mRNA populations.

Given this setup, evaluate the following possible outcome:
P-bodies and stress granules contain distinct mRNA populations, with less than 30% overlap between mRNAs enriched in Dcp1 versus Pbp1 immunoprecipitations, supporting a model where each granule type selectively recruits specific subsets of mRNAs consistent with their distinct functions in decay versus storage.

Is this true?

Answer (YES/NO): NO